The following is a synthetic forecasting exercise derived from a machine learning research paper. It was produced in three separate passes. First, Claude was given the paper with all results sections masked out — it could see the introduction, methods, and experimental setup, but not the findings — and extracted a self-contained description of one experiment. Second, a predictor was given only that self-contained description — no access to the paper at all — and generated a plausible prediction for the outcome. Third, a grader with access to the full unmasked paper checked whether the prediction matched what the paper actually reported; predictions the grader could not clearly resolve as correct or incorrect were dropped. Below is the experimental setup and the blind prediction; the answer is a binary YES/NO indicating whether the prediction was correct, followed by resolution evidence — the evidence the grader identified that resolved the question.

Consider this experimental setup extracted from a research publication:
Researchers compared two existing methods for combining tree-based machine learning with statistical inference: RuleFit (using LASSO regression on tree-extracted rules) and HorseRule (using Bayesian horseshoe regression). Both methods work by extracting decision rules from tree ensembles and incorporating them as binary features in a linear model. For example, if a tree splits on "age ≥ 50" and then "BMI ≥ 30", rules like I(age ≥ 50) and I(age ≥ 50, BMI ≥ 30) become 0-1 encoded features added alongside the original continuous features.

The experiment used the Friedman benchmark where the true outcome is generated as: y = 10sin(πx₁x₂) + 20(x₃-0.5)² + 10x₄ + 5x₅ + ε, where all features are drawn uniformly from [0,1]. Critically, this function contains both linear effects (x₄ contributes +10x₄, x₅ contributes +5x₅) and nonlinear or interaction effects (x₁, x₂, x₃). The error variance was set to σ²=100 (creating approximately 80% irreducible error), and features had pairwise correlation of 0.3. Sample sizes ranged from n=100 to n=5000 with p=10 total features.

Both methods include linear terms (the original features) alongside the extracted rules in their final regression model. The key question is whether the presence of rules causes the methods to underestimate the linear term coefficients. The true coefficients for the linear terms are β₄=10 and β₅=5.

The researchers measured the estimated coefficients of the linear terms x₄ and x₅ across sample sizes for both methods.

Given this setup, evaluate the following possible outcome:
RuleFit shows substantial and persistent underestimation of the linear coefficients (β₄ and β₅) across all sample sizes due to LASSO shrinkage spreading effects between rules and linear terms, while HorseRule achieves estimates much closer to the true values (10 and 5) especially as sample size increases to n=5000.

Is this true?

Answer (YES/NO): NO